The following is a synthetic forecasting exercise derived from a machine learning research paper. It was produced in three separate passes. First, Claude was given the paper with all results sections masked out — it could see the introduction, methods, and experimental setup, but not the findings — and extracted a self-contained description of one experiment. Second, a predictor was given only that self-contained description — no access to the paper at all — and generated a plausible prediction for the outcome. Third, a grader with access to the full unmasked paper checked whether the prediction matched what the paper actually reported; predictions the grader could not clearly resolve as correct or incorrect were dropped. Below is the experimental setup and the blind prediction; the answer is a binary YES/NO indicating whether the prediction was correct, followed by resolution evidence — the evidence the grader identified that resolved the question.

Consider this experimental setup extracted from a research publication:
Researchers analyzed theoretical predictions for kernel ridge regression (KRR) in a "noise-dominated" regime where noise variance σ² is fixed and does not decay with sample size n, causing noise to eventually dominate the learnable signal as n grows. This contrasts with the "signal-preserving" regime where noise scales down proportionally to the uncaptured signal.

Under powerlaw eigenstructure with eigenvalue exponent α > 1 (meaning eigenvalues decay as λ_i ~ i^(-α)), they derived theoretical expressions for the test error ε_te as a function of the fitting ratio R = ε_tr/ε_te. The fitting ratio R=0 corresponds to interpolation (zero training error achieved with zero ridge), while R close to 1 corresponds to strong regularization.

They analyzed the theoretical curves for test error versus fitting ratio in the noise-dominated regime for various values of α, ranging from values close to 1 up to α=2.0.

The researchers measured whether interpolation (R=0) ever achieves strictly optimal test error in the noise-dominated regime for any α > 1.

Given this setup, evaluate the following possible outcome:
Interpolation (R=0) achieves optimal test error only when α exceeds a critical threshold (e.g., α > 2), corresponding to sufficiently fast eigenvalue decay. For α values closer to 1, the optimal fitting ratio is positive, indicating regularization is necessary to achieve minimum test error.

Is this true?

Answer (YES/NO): NO